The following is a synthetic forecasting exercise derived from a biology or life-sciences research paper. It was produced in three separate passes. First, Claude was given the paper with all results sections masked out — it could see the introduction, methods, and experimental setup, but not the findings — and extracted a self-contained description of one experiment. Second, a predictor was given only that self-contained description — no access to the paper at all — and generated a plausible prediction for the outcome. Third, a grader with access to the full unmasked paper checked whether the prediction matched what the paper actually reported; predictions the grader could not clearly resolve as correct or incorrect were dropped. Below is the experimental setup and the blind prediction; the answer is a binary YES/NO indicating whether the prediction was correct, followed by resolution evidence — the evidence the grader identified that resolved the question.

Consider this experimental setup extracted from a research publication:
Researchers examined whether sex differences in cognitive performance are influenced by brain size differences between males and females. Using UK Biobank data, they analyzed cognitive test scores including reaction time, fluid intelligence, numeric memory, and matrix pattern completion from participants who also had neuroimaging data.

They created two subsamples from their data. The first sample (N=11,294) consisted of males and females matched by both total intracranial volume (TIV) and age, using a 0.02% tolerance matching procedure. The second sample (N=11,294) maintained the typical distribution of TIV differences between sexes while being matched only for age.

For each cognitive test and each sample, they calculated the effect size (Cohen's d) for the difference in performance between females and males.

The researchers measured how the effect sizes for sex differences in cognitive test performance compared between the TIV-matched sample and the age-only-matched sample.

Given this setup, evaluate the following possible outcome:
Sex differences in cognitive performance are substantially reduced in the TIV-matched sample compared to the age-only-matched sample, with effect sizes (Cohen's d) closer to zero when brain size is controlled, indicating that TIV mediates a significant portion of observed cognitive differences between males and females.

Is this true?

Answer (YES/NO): NO